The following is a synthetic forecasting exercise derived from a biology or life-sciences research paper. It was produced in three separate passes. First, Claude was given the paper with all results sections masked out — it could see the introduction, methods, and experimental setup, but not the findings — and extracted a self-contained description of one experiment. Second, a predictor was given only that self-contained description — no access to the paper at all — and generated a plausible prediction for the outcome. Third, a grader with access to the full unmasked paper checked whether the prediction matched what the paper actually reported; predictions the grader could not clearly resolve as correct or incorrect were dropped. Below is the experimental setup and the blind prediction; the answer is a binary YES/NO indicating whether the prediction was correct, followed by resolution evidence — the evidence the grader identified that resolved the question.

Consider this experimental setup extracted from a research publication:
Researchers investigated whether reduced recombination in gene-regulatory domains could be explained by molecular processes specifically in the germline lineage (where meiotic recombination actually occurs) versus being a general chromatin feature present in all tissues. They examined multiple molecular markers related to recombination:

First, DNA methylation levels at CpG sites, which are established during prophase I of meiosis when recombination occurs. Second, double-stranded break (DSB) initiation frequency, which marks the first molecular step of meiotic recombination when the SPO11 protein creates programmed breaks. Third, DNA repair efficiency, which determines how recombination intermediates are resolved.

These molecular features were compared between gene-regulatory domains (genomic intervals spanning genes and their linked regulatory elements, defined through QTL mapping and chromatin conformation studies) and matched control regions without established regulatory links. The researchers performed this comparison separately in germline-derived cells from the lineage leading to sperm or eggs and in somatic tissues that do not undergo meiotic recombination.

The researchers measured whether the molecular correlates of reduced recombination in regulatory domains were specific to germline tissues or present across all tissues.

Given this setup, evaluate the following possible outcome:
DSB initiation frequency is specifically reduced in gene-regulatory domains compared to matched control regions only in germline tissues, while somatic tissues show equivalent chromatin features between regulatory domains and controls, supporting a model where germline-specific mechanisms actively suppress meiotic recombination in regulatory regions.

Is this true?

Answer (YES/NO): YES